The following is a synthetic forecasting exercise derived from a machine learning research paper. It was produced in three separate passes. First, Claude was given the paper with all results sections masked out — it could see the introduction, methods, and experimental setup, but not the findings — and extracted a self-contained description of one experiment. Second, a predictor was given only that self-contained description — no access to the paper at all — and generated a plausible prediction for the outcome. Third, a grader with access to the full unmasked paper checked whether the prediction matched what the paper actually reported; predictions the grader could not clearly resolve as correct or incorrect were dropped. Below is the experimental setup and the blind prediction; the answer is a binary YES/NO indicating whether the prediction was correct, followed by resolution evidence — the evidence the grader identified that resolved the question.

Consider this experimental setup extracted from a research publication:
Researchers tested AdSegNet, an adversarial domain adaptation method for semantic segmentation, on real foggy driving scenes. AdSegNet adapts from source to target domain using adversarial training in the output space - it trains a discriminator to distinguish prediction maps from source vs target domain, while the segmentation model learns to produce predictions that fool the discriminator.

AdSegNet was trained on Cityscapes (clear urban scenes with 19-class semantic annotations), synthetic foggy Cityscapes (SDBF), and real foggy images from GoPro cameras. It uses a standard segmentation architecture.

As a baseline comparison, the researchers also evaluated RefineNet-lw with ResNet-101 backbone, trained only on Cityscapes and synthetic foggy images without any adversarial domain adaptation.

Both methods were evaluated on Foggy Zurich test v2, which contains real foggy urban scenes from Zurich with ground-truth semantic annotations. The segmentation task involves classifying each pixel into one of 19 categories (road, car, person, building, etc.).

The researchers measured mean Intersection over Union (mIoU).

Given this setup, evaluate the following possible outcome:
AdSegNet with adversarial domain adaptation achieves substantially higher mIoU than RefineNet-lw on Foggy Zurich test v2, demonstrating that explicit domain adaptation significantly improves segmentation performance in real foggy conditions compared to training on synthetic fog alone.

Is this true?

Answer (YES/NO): NO